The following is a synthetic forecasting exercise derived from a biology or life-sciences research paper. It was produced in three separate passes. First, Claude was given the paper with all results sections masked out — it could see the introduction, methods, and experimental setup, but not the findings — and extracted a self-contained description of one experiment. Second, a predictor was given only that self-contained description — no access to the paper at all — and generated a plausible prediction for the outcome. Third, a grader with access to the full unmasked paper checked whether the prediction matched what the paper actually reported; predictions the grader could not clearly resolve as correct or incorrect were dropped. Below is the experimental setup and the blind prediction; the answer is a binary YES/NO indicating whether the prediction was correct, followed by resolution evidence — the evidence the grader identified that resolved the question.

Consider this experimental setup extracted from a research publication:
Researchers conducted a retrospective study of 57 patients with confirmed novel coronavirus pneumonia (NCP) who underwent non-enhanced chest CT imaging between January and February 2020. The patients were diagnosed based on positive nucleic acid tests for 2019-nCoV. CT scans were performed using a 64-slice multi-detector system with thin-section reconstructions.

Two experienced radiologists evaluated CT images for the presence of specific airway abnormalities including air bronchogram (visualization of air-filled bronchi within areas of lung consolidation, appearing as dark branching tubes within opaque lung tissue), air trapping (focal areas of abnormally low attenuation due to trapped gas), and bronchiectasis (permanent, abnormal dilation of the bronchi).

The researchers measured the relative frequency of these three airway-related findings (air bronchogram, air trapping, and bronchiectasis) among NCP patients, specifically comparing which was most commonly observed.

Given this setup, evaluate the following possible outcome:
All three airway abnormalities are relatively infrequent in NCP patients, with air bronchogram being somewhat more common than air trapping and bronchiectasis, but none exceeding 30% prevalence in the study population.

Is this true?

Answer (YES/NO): NO